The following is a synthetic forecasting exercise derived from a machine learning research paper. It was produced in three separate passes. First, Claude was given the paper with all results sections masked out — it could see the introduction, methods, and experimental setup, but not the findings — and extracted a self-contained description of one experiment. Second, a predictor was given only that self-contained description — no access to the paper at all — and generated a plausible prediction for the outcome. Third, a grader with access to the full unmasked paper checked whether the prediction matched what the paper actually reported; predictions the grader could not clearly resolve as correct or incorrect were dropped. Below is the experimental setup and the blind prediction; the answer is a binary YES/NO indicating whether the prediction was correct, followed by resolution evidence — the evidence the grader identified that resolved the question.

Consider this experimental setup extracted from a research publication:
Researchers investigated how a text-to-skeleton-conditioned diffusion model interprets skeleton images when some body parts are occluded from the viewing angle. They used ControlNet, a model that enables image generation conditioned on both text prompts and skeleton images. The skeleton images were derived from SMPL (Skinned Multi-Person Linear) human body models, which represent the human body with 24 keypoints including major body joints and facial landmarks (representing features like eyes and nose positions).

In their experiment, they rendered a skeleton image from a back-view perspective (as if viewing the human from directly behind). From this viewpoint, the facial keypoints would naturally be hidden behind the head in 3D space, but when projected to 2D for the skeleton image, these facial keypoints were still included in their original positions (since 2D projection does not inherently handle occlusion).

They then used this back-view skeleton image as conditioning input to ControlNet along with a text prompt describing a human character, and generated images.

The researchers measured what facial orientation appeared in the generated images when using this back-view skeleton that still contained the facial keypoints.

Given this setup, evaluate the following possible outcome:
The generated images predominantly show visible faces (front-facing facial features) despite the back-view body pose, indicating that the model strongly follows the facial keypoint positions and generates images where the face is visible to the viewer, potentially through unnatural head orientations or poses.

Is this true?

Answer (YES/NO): YES